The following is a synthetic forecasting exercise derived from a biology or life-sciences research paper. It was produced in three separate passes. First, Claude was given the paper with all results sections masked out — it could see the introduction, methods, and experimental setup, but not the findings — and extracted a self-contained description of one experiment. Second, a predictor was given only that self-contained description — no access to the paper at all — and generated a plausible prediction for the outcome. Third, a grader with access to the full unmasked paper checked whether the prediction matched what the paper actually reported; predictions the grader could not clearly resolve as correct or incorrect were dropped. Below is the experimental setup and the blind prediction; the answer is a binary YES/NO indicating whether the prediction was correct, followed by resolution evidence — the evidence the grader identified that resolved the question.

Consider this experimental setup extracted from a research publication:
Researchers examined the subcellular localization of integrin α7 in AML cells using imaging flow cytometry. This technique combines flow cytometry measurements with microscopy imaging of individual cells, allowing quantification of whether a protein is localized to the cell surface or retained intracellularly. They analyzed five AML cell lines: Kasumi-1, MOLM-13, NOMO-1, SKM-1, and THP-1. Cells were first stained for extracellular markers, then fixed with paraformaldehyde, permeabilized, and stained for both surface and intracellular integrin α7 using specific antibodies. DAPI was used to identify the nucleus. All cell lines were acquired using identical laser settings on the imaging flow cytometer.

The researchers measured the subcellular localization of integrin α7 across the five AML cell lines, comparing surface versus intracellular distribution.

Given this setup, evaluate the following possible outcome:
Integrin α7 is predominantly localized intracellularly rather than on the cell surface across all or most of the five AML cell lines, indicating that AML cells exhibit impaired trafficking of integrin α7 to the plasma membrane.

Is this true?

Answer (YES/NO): NO